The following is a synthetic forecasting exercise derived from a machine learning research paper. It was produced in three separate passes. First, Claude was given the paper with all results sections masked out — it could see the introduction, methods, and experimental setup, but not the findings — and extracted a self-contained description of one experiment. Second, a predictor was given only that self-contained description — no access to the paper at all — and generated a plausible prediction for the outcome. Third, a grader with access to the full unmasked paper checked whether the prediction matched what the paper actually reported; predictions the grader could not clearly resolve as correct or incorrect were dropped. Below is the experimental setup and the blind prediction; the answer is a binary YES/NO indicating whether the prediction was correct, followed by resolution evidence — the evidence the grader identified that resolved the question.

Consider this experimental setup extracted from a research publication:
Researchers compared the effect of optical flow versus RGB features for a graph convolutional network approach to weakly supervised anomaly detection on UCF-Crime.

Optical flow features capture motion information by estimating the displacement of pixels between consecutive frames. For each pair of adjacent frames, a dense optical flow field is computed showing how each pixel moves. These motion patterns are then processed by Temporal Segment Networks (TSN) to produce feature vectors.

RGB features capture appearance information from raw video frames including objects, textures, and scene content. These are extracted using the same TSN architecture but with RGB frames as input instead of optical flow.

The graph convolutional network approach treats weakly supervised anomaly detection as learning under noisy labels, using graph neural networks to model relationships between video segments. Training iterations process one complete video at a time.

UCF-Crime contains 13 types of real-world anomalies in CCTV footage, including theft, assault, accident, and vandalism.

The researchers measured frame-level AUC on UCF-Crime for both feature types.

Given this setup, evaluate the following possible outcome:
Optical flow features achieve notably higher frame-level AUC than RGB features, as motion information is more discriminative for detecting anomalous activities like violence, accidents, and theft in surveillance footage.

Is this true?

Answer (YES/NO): NO